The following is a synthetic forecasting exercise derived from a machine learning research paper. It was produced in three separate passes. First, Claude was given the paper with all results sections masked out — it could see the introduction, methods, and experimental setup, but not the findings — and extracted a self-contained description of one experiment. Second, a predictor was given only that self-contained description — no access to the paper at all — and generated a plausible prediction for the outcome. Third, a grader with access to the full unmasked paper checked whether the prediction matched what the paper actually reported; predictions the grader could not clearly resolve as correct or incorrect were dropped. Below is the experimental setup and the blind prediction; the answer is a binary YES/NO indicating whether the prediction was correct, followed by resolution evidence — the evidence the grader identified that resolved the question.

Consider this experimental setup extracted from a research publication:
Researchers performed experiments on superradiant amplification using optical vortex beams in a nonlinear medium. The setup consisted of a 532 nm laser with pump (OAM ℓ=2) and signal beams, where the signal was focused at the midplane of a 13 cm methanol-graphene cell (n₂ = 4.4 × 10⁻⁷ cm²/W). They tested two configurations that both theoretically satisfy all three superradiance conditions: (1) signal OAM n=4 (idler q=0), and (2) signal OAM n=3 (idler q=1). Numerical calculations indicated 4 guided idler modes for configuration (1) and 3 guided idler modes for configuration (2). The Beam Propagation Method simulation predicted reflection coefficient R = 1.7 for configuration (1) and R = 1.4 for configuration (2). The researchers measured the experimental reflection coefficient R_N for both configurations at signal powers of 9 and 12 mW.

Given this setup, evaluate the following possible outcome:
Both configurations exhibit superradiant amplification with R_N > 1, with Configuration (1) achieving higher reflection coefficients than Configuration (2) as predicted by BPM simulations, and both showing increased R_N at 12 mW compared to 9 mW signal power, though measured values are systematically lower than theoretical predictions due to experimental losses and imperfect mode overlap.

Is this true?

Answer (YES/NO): NO